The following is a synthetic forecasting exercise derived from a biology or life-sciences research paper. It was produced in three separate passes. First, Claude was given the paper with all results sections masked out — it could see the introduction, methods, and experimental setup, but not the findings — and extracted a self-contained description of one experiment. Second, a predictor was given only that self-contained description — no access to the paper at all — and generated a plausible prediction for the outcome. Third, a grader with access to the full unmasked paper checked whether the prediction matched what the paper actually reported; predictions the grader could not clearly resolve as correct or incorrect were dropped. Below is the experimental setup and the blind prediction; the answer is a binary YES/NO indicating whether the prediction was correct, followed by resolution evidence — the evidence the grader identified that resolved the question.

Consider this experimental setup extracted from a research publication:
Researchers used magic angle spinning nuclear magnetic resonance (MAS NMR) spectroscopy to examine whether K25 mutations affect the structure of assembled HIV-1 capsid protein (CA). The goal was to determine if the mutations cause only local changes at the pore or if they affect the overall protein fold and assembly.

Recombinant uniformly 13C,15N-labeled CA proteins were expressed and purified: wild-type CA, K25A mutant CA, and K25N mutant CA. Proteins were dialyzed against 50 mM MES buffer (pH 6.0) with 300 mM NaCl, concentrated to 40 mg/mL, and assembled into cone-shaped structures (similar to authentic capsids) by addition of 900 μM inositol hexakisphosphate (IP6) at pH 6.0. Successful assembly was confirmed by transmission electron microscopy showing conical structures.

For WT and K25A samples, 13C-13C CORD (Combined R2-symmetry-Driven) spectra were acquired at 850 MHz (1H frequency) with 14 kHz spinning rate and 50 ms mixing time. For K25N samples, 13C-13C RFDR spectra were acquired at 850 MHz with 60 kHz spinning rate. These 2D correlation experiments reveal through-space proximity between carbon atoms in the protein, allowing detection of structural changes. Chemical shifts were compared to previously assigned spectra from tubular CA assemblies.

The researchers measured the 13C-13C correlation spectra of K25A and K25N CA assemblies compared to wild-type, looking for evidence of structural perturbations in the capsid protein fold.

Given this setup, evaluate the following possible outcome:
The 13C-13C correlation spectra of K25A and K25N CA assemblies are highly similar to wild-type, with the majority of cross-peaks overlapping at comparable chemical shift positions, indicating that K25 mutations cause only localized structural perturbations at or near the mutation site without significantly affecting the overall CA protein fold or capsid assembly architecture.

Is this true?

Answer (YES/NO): NO